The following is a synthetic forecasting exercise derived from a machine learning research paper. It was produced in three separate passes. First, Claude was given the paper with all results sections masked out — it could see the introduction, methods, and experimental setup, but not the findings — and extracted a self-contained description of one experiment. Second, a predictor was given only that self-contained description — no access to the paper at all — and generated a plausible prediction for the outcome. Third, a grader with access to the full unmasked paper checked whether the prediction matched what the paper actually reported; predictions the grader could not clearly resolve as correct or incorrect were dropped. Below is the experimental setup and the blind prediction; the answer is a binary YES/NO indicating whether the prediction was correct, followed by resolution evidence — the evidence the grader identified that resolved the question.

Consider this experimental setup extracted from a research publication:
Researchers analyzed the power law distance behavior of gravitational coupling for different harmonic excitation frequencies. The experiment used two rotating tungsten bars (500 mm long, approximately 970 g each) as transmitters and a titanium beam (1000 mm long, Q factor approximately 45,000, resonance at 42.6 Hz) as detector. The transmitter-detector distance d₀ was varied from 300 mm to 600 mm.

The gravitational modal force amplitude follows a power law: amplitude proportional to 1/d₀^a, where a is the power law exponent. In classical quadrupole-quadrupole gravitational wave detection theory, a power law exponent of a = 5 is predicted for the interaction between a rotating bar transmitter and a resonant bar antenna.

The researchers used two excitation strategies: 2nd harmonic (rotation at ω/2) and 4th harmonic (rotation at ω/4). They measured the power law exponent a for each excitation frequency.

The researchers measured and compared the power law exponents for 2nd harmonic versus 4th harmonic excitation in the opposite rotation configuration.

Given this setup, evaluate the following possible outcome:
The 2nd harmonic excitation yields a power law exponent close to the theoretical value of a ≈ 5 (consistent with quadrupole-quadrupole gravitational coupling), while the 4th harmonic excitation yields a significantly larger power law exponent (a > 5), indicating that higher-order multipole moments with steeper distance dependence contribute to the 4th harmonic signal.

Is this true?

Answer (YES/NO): NO